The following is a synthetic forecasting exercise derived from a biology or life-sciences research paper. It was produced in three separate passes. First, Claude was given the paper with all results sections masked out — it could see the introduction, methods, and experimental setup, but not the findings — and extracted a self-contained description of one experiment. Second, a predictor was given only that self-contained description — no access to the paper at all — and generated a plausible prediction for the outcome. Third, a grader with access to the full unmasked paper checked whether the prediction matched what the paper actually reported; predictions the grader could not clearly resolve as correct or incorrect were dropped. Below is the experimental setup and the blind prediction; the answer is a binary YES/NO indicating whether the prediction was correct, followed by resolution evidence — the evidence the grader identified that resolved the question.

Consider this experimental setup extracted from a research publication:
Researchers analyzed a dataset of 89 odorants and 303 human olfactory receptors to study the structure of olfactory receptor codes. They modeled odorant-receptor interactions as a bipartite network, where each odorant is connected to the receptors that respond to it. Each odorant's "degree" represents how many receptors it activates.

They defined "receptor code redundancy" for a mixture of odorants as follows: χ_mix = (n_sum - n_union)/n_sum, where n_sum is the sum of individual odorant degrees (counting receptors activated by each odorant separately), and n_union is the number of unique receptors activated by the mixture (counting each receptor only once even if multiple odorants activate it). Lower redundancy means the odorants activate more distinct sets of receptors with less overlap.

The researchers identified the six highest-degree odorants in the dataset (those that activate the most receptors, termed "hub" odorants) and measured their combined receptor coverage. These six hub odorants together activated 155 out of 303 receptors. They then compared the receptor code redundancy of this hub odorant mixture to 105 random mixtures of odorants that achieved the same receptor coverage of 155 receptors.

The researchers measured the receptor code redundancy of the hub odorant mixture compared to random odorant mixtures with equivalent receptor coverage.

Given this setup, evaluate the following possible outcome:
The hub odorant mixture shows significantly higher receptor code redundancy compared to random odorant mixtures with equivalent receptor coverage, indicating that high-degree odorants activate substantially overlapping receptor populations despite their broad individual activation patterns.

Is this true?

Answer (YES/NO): NO